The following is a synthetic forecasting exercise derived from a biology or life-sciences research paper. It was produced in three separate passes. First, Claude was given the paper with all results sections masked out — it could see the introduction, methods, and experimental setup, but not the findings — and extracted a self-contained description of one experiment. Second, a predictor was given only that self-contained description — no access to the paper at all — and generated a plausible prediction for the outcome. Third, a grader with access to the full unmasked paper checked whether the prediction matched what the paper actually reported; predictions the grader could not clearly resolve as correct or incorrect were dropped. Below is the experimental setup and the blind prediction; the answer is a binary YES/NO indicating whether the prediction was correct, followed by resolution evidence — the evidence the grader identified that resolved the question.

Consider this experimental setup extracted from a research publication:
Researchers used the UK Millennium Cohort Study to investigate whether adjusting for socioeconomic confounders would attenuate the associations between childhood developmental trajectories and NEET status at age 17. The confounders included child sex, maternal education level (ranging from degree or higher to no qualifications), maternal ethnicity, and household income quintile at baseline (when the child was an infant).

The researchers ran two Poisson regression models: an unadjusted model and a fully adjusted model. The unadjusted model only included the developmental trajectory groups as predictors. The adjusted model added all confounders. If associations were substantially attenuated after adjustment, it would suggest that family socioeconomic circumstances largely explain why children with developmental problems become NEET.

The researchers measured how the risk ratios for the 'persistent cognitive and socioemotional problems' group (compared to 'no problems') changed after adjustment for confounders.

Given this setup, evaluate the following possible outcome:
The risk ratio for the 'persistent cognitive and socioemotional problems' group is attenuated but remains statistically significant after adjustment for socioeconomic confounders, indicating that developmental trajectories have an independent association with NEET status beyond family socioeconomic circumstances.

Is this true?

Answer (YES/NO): YES